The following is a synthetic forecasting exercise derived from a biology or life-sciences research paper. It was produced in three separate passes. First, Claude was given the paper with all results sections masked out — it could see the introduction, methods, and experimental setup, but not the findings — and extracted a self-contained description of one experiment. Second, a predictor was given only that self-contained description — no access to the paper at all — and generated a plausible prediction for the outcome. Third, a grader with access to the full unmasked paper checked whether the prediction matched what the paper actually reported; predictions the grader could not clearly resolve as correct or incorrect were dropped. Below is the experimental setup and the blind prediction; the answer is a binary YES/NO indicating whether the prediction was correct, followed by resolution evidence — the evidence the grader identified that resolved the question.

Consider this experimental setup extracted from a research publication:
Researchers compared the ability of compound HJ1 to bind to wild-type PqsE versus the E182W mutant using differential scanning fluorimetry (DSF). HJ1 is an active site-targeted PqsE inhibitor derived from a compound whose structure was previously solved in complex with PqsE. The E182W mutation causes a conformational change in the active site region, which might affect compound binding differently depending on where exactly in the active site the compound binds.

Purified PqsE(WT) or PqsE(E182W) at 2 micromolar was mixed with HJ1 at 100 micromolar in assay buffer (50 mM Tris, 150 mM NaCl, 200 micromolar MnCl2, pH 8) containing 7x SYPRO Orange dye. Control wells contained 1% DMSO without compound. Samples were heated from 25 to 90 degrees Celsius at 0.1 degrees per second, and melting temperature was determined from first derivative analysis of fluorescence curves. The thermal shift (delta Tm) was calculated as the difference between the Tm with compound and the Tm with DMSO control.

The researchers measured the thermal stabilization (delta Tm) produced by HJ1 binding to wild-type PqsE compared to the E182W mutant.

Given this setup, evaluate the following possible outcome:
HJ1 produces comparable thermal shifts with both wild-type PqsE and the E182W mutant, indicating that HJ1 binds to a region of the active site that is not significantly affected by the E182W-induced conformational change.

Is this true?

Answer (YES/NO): NO